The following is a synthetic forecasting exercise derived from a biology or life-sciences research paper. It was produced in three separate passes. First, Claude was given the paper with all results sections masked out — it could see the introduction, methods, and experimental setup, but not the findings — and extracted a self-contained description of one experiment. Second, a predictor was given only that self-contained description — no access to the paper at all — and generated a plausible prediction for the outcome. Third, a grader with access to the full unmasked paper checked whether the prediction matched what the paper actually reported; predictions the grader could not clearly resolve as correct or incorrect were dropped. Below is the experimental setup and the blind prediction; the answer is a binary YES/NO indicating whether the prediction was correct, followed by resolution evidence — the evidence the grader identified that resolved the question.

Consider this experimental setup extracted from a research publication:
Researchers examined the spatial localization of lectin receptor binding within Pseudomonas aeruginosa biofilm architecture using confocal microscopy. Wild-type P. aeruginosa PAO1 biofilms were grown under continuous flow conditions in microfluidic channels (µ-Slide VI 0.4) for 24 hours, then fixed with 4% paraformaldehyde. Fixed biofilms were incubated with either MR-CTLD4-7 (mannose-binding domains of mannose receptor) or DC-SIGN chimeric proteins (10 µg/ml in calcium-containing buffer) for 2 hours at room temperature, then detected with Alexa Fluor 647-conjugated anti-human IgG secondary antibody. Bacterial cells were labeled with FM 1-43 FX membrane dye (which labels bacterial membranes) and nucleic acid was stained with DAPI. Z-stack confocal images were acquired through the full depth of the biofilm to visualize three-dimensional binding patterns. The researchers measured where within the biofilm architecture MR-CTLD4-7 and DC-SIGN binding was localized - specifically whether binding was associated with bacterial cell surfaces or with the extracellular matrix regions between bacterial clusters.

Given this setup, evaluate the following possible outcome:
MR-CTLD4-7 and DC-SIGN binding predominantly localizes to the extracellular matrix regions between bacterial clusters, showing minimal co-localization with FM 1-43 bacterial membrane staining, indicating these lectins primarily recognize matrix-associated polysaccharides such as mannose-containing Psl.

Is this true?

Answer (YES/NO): NO